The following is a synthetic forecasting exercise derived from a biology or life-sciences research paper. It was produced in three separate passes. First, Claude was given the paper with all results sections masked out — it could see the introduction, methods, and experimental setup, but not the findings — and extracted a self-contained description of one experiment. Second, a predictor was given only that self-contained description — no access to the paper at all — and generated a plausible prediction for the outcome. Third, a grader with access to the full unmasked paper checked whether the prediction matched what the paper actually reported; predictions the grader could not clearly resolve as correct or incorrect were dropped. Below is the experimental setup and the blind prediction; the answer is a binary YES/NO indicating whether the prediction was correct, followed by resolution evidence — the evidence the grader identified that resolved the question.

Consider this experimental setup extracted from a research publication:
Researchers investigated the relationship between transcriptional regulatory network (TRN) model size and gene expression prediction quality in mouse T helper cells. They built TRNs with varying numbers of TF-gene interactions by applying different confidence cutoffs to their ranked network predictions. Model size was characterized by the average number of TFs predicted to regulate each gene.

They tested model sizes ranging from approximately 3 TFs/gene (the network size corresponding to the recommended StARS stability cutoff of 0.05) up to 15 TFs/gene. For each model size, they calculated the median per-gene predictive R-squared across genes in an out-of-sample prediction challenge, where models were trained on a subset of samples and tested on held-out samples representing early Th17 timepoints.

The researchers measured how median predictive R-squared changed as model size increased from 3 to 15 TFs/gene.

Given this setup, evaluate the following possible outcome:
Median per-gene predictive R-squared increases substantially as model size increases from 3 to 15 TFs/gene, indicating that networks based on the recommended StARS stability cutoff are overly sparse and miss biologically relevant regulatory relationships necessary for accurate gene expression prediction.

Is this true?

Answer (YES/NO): YES